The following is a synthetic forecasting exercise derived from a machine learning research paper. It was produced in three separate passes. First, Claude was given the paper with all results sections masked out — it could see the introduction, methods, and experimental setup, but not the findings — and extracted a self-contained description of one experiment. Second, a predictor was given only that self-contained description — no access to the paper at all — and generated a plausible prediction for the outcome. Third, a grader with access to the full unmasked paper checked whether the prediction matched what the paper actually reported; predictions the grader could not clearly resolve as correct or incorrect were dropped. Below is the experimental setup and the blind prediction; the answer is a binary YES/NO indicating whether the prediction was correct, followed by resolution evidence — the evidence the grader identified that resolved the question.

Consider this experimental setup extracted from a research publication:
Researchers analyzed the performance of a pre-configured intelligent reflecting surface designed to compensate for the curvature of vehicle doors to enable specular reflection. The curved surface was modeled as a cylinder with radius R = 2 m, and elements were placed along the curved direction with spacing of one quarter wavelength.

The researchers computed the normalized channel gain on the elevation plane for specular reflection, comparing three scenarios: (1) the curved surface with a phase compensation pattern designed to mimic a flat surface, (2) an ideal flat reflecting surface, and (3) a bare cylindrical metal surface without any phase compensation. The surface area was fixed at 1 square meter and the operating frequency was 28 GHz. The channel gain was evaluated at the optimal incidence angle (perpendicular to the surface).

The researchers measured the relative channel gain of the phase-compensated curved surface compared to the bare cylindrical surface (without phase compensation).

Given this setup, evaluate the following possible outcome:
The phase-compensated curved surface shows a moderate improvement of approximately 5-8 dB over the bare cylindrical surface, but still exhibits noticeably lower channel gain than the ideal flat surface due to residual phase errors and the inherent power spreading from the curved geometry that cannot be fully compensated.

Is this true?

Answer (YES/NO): NO